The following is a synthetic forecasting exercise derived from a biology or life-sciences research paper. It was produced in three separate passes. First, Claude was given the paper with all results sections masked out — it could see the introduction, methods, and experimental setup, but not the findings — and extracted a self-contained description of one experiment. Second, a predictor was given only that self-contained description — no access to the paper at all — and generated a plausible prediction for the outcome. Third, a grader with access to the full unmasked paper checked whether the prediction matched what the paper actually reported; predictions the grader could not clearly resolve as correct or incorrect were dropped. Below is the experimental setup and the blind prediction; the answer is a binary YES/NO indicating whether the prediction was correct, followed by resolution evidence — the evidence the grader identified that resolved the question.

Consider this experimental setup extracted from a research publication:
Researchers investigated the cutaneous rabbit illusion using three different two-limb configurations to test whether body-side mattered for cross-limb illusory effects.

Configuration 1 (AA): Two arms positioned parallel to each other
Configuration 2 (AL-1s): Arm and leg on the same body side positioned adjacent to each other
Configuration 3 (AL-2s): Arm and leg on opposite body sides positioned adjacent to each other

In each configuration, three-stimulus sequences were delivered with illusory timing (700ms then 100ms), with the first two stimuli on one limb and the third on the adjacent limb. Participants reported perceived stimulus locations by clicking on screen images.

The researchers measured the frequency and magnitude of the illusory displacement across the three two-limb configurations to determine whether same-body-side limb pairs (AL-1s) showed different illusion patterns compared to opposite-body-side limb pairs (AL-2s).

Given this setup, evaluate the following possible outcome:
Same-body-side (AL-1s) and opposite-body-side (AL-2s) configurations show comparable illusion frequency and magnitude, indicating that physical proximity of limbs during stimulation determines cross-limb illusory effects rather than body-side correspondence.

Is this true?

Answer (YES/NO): YES